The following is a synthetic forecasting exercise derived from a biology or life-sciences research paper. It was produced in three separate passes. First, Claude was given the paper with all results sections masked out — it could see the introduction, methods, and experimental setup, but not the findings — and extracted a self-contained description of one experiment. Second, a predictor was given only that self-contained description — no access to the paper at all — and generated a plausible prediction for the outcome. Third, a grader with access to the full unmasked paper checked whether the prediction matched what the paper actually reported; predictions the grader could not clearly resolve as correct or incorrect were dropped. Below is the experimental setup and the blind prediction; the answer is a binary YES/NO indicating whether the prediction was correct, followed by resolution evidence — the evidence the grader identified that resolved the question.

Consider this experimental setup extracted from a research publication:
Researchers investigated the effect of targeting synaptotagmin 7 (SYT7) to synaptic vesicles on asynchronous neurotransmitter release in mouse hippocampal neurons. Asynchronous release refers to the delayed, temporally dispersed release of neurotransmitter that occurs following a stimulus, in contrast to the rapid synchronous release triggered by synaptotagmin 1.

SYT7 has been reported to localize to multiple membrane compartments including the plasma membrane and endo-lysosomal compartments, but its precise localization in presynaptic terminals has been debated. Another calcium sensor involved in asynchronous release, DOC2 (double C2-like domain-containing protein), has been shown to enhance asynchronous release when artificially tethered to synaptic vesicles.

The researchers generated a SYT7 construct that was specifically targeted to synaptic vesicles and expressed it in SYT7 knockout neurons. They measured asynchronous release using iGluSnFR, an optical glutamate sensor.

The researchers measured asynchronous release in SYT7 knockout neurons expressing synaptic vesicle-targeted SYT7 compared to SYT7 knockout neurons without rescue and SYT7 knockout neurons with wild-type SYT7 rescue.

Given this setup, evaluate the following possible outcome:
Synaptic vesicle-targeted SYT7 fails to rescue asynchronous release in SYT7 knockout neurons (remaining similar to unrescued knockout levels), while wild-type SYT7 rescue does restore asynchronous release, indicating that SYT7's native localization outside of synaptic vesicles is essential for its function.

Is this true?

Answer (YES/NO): NO